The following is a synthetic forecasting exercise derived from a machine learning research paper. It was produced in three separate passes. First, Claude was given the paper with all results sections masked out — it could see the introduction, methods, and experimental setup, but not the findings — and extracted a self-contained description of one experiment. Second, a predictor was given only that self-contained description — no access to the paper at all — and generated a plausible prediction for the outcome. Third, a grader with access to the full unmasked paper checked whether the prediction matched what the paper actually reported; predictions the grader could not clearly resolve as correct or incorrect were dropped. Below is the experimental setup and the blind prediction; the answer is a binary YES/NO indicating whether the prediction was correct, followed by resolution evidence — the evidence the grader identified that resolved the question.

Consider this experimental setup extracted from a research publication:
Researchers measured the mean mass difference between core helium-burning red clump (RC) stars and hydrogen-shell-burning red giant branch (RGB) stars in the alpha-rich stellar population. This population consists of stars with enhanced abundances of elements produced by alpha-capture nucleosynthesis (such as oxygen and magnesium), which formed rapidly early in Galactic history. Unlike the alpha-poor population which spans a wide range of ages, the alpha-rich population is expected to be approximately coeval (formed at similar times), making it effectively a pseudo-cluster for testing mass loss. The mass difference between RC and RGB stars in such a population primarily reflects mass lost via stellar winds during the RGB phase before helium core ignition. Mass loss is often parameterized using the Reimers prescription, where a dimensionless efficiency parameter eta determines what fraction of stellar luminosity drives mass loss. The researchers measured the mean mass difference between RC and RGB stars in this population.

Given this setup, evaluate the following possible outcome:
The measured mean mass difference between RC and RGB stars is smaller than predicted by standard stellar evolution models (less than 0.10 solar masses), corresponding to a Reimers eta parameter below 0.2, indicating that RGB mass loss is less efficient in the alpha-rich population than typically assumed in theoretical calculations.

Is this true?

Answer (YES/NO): NO